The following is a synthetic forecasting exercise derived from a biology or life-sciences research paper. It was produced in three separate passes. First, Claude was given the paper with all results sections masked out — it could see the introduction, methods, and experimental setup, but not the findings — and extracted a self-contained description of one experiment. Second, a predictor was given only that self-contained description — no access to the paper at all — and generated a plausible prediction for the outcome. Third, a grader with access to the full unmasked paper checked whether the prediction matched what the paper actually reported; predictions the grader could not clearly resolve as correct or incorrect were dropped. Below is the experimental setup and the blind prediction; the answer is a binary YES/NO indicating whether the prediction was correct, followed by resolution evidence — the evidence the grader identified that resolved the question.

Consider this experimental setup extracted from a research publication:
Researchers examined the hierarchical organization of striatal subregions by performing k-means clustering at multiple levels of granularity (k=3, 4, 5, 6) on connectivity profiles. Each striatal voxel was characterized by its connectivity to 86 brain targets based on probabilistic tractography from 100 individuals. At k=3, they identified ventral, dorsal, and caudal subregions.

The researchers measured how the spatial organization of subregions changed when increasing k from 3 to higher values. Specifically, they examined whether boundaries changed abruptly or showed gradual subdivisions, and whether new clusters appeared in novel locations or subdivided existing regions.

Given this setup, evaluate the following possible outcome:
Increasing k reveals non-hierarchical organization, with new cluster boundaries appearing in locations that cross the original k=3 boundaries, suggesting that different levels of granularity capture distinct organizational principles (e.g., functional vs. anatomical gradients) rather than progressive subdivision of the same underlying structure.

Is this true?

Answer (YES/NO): NO